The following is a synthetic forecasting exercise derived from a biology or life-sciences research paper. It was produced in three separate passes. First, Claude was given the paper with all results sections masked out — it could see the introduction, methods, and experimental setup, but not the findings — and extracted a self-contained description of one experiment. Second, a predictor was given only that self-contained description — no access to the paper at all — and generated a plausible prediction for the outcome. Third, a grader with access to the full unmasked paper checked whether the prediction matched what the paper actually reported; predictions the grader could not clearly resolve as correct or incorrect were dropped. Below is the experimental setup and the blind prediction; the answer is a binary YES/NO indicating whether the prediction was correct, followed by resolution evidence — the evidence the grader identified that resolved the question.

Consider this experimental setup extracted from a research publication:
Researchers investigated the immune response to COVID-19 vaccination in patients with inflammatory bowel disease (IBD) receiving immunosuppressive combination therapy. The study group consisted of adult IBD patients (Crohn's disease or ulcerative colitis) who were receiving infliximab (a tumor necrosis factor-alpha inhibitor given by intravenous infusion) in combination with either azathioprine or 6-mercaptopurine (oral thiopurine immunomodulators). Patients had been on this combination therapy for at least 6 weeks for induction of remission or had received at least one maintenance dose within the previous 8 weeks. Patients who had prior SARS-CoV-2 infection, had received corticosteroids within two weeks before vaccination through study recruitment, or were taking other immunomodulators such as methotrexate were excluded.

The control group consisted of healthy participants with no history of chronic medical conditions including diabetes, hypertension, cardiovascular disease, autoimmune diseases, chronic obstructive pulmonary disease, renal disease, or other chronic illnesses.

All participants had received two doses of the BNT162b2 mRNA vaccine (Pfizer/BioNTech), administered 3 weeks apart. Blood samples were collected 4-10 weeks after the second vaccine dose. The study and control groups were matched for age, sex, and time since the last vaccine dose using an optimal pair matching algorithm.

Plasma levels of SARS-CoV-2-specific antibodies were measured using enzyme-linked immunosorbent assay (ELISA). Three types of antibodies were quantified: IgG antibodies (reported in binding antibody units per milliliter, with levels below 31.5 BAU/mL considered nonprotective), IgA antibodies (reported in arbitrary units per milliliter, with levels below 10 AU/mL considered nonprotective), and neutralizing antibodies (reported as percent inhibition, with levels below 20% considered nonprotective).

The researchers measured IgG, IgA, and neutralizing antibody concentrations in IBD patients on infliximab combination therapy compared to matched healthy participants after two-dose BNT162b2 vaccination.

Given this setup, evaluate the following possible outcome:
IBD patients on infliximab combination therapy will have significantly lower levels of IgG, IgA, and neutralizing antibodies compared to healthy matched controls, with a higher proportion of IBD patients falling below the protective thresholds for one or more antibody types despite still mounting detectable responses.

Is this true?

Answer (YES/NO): YES